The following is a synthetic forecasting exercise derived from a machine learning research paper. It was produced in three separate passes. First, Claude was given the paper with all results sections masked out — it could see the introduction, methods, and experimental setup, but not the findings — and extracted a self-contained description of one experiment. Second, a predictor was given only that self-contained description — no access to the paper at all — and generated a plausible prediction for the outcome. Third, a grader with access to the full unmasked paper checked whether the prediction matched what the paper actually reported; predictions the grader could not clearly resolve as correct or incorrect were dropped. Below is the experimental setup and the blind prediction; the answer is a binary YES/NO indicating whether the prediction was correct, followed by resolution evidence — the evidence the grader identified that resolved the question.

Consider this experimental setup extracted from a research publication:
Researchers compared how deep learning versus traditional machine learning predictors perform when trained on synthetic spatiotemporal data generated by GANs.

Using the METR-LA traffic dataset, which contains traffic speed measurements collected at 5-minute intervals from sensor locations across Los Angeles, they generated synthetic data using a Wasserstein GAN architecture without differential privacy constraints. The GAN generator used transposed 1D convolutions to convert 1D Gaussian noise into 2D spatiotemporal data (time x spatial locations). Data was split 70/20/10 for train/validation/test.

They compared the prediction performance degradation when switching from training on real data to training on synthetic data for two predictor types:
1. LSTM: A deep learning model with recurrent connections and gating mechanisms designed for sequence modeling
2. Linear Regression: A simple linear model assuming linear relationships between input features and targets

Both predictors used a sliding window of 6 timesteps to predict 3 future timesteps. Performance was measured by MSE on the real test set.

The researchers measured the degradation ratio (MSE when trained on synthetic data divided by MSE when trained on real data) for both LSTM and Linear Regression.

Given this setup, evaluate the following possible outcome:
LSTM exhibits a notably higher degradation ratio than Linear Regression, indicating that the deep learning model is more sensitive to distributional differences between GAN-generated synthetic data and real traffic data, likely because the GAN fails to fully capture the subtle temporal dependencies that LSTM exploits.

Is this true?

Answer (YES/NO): YES